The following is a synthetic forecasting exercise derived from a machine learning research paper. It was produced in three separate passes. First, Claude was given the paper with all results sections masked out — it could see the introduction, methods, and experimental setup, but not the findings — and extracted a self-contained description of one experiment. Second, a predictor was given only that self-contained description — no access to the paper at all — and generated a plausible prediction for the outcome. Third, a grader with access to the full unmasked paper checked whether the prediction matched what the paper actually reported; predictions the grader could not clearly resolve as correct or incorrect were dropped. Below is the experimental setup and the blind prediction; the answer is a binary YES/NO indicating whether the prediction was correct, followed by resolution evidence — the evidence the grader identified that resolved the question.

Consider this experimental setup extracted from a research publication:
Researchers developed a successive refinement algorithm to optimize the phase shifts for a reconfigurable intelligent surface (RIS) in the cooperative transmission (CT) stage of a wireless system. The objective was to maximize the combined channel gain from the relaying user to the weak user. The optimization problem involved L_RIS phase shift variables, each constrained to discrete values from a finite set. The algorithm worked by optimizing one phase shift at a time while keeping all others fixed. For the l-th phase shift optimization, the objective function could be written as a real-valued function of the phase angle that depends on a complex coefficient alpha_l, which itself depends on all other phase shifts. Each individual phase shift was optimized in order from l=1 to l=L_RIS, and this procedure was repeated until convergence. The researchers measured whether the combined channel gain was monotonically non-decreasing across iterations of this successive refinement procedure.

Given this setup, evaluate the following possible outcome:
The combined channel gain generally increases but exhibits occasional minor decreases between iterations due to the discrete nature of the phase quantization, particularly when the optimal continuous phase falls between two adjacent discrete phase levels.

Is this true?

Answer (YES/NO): NO